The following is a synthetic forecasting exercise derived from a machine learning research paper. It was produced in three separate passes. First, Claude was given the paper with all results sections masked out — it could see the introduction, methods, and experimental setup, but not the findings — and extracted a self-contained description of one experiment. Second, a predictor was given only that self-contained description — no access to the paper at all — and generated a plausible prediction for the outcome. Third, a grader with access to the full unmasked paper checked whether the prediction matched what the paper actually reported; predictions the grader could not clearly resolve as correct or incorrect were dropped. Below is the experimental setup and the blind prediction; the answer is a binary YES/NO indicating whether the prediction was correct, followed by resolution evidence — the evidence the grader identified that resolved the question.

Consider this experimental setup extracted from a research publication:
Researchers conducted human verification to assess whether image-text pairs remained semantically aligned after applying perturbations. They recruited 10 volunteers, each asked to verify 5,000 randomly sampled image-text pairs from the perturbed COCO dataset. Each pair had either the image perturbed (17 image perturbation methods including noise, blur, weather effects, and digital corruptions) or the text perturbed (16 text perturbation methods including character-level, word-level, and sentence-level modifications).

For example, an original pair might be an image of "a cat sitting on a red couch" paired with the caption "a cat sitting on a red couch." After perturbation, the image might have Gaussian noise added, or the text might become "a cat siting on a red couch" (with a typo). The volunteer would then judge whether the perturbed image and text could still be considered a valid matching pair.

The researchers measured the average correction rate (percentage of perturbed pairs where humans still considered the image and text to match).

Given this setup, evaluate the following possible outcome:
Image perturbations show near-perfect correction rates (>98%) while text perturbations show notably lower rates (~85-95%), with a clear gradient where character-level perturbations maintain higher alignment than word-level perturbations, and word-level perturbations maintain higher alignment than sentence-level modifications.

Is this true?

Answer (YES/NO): NO